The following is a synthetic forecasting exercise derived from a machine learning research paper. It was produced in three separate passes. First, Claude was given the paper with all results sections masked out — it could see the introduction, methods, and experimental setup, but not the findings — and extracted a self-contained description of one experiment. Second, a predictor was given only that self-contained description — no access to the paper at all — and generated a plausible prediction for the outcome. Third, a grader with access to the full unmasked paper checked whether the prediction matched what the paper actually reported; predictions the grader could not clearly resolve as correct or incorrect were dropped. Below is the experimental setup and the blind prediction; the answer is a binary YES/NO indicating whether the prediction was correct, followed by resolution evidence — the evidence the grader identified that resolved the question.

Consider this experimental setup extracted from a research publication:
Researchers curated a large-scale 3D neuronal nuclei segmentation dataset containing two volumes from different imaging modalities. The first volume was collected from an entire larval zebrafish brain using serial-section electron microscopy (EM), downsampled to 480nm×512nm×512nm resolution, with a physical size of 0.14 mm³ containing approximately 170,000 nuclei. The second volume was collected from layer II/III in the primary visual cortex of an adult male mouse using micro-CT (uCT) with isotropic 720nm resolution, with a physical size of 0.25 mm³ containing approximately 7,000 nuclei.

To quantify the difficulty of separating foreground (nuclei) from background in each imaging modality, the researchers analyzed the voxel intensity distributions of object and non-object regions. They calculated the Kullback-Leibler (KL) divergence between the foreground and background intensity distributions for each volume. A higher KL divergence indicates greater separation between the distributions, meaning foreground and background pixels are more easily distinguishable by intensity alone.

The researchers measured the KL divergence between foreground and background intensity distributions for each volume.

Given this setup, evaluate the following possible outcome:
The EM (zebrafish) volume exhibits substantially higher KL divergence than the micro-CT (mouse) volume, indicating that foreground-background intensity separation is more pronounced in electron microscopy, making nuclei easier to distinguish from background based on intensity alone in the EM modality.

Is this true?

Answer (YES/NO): YES